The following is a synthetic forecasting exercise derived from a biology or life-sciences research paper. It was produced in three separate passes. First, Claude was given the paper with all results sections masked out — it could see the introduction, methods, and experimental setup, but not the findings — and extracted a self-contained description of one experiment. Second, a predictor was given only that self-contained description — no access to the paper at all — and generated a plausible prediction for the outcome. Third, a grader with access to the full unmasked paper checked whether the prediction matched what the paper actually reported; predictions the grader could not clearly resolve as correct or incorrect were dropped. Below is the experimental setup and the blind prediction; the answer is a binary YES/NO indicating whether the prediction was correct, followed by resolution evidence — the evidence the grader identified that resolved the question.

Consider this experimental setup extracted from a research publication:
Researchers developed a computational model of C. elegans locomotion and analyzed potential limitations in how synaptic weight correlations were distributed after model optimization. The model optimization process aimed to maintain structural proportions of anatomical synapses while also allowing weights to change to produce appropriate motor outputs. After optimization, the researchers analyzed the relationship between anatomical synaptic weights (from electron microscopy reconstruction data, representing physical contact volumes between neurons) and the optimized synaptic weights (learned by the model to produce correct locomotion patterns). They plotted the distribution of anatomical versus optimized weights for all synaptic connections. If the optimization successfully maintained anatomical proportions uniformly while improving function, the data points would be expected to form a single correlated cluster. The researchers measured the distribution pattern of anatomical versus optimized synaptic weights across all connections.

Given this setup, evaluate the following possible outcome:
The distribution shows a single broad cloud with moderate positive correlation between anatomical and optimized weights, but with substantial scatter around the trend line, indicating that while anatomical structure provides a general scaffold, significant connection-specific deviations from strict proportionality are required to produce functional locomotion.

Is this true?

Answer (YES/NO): NO